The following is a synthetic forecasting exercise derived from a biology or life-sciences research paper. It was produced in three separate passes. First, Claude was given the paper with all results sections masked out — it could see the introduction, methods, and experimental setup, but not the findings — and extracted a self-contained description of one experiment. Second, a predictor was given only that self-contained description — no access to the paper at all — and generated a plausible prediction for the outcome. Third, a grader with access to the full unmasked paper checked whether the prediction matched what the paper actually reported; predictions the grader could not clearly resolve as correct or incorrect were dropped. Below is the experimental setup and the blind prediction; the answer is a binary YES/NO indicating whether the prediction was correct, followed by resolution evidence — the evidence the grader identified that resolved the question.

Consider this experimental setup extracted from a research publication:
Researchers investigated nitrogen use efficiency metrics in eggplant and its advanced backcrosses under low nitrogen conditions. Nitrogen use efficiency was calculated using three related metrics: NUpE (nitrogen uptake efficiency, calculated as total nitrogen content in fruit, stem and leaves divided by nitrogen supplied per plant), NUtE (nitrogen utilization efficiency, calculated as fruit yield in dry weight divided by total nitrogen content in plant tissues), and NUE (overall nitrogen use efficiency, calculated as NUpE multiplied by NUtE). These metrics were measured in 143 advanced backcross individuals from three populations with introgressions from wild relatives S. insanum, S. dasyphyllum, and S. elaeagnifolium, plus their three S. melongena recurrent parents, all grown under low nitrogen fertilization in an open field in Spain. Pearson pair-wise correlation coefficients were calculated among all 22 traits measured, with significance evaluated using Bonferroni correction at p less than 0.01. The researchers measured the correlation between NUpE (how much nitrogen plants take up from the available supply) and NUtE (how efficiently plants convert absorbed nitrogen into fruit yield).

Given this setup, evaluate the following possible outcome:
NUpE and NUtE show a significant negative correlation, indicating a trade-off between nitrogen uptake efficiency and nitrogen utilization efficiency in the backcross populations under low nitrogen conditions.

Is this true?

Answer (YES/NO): NO